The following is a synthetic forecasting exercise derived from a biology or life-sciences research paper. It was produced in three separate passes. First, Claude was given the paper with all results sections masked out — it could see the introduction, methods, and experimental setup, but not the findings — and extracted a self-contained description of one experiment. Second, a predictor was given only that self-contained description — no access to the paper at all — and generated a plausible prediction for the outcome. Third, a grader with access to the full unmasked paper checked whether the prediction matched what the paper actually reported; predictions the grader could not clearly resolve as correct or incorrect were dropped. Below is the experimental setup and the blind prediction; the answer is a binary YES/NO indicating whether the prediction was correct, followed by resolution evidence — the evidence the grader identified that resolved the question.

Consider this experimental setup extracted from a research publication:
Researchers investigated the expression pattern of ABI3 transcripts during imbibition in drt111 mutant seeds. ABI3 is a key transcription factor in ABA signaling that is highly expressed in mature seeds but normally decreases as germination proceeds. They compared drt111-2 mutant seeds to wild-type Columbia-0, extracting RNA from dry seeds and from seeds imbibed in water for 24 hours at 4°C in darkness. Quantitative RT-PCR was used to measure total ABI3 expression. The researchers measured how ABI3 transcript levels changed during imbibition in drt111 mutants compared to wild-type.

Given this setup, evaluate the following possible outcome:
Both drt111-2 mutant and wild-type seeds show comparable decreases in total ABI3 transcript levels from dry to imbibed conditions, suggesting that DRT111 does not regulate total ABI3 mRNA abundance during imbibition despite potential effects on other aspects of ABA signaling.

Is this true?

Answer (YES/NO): NO